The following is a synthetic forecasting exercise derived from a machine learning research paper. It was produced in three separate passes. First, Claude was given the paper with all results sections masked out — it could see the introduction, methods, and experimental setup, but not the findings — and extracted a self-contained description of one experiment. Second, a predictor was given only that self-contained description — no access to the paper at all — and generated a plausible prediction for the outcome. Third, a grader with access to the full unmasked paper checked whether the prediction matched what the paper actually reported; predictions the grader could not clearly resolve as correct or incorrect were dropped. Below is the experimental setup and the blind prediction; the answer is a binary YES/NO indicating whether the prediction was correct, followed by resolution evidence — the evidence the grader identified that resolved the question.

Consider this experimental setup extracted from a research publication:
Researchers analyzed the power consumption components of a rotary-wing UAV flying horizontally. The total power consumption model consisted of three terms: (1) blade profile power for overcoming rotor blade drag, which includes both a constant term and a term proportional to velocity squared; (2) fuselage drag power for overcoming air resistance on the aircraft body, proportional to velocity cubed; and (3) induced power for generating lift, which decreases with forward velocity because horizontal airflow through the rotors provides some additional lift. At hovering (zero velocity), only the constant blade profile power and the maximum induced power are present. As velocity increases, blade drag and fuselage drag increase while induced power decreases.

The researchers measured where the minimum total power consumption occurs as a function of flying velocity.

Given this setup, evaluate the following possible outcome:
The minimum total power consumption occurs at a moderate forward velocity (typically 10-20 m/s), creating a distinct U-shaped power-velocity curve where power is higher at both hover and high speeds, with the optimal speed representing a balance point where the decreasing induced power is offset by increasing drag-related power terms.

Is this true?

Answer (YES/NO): YES